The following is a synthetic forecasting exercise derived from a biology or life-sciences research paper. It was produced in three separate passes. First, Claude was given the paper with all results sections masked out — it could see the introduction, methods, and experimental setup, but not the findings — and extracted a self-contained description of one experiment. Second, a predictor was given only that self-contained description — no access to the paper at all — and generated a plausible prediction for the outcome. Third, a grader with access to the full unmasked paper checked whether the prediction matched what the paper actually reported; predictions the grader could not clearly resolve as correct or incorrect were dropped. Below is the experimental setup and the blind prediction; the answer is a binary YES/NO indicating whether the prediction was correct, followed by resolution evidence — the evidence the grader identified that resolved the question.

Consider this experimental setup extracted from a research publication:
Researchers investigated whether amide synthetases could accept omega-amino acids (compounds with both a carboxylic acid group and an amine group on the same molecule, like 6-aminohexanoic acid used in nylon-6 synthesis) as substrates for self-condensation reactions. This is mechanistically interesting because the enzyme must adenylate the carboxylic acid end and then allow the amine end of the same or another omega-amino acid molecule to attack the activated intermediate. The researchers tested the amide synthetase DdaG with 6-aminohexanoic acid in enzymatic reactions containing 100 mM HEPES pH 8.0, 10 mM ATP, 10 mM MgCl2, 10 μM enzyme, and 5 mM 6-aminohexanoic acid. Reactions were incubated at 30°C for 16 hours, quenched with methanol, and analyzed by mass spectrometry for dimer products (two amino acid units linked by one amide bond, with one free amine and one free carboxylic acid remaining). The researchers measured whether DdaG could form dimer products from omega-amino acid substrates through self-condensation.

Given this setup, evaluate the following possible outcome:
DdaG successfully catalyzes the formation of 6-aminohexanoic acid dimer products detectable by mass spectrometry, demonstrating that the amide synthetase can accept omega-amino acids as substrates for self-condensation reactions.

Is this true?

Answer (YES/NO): NO